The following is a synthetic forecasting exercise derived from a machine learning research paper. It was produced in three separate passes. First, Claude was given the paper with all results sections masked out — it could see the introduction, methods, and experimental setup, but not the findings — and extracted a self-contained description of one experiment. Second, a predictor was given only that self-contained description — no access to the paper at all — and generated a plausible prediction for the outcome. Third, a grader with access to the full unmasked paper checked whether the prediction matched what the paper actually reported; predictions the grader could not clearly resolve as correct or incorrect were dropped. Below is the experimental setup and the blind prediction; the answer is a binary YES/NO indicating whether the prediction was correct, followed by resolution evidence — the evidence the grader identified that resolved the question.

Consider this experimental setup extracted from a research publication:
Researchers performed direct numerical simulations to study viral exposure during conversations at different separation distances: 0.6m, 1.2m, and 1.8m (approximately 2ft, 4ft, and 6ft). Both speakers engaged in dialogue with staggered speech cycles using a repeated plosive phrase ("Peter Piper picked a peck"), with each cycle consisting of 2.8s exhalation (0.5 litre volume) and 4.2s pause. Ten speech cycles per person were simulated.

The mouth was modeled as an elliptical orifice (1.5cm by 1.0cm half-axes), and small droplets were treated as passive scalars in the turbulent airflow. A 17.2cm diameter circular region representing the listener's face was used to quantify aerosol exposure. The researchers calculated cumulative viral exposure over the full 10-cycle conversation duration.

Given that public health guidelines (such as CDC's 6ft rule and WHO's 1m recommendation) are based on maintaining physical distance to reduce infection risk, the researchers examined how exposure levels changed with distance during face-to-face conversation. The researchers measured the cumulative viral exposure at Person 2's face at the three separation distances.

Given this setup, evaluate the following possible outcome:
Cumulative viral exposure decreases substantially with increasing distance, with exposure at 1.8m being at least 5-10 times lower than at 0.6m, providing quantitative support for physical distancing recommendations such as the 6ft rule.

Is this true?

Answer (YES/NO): NO